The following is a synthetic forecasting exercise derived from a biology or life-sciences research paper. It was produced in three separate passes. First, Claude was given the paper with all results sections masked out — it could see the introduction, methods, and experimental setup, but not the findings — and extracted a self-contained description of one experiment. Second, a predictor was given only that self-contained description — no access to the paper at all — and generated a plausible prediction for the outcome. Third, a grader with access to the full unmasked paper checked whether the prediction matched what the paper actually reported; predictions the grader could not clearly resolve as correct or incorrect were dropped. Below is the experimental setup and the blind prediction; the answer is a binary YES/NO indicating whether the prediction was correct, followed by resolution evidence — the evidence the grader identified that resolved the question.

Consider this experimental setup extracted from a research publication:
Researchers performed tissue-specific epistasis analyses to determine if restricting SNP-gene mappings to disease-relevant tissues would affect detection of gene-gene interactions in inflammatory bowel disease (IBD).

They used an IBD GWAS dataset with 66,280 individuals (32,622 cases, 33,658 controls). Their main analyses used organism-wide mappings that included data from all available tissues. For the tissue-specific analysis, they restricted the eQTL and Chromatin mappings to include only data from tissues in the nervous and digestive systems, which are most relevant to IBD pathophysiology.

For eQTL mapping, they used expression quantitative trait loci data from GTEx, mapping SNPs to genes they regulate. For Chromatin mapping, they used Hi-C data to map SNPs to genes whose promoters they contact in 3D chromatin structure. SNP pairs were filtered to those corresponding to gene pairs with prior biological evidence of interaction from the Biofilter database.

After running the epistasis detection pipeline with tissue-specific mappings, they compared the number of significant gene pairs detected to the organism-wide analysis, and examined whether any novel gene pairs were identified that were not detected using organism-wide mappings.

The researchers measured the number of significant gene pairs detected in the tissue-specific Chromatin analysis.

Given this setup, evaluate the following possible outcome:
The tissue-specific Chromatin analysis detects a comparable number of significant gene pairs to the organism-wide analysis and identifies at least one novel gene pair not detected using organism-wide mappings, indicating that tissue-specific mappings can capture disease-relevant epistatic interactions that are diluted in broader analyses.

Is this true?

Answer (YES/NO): NO